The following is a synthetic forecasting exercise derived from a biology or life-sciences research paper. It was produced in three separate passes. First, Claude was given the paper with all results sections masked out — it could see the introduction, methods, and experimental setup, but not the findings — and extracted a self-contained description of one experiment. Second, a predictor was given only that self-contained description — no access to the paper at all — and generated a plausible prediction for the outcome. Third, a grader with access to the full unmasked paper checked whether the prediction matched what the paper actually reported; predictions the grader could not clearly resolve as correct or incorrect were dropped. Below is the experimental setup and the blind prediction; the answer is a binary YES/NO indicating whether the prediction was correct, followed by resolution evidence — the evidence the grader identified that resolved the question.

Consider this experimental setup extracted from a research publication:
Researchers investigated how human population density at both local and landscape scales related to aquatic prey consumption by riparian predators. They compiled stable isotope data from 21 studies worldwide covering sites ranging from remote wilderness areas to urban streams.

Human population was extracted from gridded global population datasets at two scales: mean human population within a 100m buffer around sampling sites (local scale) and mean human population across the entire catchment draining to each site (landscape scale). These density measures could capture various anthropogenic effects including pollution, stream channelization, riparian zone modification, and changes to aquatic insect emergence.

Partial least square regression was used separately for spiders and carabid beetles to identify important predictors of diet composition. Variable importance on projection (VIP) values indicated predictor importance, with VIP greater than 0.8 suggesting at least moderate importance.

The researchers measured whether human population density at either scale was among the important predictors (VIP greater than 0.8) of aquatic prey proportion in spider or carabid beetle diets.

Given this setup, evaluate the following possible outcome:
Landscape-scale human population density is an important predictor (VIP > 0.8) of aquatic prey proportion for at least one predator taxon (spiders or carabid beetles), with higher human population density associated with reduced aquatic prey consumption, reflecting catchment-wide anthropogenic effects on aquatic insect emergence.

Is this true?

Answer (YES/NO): NO